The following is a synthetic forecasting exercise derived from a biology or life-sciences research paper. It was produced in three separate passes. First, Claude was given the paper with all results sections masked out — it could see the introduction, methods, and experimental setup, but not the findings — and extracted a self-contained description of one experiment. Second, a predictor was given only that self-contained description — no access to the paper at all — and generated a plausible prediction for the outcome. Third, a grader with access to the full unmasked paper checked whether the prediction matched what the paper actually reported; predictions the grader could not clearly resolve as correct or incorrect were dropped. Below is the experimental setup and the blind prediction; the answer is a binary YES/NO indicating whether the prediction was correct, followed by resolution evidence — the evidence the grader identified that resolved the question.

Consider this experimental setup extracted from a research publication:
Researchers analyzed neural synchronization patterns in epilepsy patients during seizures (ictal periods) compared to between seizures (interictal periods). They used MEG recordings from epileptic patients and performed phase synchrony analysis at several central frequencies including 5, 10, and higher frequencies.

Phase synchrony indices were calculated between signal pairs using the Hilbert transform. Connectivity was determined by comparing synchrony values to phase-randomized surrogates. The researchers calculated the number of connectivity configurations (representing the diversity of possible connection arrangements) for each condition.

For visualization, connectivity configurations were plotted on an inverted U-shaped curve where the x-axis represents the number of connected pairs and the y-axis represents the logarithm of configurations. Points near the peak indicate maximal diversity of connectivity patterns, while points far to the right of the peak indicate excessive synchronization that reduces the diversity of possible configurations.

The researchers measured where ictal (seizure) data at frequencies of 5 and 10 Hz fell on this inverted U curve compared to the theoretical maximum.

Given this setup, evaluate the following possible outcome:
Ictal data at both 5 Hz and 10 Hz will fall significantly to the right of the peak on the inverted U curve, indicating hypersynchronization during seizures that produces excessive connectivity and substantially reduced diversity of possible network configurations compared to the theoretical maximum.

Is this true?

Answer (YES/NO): YES